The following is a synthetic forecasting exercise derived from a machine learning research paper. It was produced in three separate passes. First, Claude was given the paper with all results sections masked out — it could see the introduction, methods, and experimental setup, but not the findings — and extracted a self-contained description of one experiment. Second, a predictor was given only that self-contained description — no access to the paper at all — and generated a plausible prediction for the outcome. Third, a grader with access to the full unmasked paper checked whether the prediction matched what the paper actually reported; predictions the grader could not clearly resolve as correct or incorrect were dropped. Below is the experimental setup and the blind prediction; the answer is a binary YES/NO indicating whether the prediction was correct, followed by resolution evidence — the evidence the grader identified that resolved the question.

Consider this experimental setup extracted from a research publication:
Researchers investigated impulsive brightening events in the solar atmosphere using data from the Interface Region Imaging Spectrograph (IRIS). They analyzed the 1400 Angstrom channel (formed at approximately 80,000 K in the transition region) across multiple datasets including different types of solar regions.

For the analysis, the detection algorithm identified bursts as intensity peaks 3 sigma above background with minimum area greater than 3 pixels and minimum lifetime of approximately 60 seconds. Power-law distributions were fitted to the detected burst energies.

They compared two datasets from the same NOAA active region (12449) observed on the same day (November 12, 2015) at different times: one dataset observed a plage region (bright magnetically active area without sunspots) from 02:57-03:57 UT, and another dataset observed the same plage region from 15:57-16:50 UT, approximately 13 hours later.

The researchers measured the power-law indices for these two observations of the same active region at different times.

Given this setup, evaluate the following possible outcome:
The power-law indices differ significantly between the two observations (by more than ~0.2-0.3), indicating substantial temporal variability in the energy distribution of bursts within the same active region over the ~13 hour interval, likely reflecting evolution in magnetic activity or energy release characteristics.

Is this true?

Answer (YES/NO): NO